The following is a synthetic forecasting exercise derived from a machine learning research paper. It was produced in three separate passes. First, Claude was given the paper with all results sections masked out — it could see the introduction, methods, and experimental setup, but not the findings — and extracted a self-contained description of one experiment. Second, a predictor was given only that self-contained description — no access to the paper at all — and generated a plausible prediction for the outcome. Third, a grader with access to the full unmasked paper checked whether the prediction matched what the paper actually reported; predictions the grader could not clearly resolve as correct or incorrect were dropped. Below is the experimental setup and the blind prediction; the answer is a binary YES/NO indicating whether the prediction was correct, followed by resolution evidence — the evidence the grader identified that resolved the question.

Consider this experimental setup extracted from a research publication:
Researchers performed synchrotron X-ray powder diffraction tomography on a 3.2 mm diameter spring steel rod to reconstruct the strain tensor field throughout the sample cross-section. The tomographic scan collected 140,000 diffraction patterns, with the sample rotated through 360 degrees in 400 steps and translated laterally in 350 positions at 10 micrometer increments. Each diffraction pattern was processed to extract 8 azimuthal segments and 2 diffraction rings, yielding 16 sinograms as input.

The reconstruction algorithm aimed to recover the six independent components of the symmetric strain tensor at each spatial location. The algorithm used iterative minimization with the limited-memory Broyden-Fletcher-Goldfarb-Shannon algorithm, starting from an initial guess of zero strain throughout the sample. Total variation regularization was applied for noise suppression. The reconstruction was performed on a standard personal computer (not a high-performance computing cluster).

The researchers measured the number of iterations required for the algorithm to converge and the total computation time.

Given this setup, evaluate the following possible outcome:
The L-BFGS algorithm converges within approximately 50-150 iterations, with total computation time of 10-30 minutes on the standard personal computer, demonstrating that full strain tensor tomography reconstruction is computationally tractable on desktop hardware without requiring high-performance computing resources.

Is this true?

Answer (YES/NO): NO